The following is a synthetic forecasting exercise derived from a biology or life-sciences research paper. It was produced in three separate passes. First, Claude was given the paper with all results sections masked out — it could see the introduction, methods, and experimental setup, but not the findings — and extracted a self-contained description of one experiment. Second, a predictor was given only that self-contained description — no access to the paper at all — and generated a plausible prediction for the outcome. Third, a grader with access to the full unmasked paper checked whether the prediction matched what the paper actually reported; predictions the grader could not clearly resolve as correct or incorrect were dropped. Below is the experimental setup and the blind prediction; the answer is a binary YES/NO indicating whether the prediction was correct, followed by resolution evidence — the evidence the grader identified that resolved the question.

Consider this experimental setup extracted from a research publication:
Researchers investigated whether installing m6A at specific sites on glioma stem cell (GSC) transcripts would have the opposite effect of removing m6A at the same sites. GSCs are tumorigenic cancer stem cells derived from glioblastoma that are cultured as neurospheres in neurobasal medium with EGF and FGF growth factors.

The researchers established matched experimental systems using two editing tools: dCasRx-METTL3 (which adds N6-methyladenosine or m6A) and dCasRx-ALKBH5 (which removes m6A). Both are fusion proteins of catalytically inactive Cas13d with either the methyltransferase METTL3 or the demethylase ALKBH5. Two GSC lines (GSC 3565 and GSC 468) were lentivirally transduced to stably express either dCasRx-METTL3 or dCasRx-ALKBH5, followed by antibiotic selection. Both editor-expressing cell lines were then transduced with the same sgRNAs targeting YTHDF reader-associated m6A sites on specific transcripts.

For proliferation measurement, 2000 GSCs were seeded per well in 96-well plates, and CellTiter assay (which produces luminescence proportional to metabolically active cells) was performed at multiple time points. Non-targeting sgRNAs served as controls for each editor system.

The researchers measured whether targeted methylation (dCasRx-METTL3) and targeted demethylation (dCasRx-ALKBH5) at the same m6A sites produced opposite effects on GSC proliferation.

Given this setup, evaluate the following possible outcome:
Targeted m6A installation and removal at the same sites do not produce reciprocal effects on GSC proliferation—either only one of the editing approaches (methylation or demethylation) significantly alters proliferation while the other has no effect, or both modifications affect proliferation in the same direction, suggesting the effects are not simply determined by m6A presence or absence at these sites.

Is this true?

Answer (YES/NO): YES